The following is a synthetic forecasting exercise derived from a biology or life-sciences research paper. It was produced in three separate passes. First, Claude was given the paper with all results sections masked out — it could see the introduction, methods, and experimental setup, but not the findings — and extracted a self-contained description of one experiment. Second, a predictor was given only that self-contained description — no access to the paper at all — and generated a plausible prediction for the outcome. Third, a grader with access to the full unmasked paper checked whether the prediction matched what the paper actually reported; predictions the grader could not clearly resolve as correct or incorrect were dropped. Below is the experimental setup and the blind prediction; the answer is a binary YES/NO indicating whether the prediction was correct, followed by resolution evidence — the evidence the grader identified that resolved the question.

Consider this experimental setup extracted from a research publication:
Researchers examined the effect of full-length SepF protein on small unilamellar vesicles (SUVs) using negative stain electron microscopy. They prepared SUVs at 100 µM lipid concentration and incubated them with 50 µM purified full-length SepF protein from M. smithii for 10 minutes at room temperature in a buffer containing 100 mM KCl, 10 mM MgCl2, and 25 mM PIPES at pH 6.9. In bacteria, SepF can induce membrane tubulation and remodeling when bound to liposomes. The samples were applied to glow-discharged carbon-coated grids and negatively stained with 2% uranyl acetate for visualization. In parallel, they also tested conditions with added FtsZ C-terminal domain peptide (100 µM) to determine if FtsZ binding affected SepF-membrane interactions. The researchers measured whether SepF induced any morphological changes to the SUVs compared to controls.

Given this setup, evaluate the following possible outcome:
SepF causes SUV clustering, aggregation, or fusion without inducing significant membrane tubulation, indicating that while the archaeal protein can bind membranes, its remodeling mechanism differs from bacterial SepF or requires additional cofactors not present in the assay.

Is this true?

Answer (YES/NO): NO